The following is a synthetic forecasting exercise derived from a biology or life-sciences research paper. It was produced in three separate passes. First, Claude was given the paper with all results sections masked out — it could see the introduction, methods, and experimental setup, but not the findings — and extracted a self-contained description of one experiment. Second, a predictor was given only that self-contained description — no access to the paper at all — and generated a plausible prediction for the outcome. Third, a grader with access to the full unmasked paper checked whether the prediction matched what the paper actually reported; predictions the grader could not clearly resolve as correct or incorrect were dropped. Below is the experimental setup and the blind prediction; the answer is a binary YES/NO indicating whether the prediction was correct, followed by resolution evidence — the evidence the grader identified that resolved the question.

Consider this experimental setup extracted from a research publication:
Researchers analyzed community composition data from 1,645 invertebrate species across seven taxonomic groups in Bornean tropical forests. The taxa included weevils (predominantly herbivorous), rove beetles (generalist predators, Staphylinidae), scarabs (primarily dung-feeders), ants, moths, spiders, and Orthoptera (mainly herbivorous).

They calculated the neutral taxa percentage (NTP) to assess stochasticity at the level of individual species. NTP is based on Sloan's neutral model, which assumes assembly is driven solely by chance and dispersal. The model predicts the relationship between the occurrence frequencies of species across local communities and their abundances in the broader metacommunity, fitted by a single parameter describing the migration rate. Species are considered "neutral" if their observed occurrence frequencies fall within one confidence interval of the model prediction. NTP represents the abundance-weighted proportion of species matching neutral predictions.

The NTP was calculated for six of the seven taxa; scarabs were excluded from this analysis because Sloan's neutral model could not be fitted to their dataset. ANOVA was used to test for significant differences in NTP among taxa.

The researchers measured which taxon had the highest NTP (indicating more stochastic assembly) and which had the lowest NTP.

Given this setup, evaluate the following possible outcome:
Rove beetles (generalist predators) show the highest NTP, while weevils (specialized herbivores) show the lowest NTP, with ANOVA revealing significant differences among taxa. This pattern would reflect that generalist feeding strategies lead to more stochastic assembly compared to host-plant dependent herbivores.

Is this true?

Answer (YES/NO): NO